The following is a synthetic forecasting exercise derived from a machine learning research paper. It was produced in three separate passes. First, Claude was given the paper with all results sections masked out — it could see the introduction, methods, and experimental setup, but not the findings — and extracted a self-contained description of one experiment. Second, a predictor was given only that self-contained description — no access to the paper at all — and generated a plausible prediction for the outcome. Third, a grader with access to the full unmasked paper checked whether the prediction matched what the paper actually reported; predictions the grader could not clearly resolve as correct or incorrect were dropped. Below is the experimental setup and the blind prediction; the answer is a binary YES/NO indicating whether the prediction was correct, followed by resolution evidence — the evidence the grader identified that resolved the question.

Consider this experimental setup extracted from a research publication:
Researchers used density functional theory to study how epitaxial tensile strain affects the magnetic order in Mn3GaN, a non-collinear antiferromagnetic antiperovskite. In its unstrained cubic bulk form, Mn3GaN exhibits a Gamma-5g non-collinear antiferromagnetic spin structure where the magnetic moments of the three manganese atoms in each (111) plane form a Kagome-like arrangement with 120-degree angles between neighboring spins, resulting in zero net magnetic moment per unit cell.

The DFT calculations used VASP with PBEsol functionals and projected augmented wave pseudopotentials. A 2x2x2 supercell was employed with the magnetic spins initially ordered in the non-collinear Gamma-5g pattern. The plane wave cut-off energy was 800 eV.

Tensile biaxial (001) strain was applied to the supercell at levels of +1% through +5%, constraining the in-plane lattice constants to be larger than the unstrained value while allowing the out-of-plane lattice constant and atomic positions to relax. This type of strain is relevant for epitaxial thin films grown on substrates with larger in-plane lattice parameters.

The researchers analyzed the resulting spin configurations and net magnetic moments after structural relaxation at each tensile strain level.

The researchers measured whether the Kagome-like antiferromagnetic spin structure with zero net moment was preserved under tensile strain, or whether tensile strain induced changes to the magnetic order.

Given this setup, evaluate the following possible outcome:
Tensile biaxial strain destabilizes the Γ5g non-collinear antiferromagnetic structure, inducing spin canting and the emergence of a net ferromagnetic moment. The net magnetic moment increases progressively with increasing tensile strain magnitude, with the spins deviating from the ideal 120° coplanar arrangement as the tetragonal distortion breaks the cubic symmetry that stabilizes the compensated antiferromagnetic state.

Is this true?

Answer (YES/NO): NO